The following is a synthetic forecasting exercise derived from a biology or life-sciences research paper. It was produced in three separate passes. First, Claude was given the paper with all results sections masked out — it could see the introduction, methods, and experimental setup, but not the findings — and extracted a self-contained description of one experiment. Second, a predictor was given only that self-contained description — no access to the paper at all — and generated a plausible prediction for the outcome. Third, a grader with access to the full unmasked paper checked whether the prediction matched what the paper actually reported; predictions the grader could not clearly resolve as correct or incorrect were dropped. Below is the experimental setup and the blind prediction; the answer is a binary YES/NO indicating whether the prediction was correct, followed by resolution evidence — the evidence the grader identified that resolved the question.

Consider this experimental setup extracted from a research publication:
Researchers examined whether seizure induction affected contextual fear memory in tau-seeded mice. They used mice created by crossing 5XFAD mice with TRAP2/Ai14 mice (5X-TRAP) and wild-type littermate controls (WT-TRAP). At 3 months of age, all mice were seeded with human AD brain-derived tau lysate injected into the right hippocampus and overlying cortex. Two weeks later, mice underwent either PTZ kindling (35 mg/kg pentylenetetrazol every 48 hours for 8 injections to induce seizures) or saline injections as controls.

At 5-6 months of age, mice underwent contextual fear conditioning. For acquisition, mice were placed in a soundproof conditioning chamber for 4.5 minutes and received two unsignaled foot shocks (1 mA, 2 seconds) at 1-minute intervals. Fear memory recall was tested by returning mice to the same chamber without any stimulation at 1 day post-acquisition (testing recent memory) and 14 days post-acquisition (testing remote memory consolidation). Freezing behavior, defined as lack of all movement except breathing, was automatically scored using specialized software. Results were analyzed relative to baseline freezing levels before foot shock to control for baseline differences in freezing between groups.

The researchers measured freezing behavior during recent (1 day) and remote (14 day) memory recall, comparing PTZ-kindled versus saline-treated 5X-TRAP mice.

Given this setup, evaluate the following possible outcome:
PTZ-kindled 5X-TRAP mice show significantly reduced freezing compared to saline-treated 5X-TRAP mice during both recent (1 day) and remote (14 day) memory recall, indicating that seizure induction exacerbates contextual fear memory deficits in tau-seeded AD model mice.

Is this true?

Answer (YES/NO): NO